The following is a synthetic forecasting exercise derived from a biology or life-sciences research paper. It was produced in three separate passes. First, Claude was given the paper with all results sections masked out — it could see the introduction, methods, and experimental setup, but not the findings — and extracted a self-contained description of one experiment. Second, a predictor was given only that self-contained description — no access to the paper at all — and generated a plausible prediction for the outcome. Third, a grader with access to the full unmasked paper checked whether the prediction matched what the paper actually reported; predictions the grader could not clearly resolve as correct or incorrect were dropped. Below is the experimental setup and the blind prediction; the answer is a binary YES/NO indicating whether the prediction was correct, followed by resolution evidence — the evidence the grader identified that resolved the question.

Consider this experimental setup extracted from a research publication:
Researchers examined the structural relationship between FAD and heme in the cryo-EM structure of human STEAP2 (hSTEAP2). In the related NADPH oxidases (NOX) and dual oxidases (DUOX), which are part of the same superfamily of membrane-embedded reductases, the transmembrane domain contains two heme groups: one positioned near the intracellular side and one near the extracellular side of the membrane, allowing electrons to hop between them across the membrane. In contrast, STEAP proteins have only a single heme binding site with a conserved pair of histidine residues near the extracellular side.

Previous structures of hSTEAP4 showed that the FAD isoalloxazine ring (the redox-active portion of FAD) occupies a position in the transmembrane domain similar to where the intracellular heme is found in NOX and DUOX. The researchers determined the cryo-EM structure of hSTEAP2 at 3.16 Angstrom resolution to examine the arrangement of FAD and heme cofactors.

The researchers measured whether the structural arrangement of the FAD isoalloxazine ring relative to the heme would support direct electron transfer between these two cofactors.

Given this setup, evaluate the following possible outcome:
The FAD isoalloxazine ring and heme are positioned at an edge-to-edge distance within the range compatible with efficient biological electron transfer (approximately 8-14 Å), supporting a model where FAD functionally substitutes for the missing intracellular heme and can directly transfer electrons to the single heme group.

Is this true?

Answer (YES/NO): NO